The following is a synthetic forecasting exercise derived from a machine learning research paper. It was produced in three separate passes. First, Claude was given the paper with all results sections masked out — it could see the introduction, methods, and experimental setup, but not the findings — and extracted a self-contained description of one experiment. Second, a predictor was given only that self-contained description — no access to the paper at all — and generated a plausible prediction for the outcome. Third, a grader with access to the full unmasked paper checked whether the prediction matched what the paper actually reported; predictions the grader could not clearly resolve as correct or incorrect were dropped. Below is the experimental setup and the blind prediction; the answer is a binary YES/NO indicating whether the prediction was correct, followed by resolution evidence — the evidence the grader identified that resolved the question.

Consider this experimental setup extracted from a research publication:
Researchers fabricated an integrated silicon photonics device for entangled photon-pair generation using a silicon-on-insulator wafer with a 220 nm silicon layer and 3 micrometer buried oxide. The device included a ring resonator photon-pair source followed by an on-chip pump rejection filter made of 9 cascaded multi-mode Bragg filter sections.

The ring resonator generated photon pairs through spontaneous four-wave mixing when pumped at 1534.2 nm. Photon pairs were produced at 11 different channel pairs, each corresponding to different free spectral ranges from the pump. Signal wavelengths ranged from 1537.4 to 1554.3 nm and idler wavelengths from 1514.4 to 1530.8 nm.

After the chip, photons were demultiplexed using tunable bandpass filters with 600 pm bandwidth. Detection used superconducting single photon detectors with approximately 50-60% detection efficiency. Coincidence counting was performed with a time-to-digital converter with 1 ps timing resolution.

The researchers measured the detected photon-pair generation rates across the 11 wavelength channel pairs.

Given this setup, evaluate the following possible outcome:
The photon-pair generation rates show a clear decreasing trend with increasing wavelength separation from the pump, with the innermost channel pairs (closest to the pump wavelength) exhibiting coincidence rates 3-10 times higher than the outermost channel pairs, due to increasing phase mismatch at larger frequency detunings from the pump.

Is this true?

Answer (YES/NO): NO